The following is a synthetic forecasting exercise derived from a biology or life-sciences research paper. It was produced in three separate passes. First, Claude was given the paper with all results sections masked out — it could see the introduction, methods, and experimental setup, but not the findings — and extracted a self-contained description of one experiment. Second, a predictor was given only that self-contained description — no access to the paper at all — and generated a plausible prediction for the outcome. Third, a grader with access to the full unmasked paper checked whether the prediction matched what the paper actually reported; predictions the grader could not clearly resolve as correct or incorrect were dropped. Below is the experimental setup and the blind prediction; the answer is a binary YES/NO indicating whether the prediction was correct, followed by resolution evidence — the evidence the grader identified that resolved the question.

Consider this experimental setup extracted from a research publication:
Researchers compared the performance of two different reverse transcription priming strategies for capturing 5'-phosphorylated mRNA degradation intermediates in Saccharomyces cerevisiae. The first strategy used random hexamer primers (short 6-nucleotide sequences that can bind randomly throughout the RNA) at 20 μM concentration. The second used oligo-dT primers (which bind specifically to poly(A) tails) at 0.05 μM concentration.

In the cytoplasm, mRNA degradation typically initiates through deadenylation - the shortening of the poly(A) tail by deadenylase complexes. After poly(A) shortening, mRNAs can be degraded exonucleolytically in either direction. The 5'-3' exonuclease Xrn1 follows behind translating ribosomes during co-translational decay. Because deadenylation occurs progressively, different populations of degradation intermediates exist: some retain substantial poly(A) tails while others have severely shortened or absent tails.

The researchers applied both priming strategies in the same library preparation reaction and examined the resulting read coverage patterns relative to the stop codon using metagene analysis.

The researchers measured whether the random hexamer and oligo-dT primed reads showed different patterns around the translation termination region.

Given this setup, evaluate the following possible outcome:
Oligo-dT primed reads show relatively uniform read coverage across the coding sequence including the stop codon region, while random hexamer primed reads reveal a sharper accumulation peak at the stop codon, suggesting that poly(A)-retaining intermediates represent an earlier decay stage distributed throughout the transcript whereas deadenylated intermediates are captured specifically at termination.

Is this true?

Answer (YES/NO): NO